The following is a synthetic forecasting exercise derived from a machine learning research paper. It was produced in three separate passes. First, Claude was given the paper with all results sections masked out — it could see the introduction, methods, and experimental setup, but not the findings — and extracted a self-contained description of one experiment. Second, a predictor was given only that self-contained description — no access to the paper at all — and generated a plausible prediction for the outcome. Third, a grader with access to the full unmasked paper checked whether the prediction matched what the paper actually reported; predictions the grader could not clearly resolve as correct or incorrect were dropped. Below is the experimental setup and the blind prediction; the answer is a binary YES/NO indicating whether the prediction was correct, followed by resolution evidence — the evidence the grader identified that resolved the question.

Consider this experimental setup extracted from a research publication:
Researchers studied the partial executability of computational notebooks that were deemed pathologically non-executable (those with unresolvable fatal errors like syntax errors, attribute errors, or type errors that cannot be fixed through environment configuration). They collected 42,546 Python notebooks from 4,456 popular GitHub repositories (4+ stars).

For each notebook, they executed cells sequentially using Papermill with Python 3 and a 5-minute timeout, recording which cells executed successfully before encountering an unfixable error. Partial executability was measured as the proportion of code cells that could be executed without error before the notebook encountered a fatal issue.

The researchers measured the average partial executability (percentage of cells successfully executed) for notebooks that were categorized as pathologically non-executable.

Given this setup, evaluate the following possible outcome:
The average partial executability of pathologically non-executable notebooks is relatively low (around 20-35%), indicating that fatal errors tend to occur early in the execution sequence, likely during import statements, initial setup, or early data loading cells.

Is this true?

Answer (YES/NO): YES